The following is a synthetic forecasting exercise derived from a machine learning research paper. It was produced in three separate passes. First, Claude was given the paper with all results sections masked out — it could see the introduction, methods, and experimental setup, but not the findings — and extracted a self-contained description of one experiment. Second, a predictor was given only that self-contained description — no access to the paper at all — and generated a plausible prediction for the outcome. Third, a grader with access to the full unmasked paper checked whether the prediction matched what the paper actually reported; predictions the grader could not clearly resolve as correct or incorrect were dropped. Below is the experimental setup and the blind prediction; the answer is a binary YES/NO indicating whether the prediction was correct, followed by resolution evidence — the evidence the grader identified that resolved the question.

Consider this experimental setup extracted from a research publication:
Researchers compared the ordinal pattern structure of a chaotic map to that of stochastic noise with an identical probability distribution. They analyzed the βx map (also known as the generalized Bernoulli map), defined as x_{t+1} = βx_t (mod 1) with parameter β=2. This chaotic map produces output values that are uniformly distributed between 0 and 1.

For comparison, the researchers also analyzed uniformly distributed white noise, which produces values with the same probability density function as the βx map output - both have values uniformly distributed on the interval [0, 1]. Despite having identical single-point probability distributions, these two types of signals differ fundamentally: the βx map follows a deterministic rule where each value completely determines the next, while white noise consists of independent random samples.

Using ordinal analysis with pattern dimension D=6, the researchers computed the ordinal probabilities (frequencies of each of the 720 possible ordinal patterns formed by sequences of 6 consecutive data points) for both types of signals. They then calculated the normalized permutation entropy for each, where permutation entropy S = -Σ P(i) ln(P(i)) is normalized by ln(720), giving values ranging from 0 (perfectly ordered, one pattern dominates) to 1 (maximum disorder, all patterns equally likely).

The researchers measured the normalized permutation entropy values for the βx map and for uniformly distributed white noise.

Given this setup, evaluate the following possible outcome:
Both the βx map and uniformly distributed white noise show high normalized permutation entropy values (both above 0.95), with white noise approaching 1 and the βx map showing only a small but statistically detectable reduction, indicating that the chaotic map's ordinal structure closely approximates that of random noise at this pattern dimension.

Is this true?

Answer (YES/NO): NO